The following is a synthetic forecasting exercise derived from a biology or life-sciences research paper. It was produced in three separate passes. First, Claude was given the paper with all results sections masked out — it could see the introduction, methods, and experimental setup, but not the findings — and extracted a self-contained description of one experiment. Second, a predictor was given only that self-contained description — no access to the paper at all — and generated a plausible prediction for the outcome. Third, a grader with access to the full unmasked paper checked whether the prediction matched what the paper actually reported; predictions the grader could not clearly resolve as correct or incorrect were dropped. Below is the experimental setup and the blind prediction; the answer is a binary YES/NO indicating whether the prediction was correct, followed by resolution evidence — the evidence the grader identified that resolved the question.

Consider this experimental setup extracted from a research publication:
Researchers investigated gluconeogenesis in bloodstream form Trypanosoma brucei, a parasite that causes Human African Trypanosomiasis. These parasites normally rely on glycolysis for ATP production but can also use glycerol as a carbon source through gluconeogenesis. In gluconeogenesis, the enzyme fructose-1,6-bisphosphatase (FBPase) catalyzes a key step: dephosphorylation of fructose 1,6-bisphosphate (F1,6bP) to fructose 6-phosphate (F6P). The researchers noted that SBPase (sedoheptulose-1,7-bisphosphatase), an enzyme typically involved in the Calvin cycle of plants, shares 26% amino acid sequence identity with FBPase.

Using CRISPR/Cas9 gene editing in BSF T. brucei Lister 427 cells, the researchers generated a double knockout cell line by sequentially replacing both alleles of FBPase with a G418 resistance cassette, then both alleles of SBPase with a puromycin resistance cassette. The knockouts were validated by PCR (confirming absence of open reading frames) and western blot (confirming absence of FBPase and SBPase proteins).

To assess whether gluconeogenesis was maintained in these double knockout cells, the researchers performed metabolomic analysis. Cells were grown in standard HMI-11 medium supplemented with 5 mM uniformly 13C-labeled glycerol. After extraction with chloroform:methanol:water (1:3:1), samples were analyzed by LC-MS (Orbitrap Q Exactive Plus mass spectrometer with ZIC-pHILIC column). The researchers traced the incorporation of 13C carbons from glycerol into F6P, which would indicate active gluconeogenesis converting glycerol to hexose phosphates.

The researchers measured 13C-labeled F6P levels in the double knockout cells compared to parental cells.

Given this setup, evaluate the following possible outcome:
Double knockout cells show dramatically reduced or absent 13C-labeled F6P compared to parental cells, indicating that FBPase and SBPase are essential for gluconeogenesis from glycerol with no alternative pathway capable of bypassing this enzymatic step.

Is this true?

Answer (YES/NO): NO